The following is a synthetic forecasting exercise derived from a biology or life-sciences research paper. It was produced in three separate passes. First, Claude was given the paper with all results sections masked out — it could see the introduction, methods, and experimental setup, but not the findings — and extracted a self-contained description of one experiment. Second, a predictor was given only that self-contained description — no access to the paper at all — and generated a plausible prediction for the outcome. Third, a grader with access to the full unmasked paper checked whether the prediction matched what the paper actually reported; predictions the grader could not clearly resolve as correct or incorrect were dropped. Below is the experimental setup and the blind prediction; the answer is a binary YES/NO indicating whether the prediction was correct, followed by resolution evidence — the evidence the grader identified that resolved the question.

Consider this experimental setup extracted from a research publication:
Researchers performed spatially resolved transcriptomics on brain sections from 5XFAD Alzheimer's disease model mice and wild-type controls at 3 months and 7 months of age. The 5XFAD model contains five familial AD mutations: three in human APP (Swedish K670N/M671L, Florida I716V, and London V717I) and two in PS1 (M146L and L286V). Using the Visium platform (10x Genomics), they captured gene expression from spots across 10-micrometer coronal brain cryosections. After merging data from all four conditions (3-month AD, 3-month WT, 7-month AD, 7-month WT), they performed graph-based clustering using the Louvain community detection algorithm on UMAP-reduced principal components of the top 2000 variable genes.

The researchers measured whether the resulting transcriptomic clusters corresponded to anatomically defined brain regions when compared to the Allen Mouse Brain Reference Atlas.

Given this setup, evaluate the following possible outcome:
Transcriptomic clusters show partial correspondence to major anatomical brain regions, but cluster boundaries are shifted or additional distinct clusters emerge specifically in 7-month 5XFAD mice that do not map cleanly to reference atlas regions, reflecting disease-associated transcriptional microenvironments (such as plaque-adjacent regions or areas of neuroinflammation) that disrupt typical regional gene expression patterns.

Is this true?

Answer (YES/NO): NO